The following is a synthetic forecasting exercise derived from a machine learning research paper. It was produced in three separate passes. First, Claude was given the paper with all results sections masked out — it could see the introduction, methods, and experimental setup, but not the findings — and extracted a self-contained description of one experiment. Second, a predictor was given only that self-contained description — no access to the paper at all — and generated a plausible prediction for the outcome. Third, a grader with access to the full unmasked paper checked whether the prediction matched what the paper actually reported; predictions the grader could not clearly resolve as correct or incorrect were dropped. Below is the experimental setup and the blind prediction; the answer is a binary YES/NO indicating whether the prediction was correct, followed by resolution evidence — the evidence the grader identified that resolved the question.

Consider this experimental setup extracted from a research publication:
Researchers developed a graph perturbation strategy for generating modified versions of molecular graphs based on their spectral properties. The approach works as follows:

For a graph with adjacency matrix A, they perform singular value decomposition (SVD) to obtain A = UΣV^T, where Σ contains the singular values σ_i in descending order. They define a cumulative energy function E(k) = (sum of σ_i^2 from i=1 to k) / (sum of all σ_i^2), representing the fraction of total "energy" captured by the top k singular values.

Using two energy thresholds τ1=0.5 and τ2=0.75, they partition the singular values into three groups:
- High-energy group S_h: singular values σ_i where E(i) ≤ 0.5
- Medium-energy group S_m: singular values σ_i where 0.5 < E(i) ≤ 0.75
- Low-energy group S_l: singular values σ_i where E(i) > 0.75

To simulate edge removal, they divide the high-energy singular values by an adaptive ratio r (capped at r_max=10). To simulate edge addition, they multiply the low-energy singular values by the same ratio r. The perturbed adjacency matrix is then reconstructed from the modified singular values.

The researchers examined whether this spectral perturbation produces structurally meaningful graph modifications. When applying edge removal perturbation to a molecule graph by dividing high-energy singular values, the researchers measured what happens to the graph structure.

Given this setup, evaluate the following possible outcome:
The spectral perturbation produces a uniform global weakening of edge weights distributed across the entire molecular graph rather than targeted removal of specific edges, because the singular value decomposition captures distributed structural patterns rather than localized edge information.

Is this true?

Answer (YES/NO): NO